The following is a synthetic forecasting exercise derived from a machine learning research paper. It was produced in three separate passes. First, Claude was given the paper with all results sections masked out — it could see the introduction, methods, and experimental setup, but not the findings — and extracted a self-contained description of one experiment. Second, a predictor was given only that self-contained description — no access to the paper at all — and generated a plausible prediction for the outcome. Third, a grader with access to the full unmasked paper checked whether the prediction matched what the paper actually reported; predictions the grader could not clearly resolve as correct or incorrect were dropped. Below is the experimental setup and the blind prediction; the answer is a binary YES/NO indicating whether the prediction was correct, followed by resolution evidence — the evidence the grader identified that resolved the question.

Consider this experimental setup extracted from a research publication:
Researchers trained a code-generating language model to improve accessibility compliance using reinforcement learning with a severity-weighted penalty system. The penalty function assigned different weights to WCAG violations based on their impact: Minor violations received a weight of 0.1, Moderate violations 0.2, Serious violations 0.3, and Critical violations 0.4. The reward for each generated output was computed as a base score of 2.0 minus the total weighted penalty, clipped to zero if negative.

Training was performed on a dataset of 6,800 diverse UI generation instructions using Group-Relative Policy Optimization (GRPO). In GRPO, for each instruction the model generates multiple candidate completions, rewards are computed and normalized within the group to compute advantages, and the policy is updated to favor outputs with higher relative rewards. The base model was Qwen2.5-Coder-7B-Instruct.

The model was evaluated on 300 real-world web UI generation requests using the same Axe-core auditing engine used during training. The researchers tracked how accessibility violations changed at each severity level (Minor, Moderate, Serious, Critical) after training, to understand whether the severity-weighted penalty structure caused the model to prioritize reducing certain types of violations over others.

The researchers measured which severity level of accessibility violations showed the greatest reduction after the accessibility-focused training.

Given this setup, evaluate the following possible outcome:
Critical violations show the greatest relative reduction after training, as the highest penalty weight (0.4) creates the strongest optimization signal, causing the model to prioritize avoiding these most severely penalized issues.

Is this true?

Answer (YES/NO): NO